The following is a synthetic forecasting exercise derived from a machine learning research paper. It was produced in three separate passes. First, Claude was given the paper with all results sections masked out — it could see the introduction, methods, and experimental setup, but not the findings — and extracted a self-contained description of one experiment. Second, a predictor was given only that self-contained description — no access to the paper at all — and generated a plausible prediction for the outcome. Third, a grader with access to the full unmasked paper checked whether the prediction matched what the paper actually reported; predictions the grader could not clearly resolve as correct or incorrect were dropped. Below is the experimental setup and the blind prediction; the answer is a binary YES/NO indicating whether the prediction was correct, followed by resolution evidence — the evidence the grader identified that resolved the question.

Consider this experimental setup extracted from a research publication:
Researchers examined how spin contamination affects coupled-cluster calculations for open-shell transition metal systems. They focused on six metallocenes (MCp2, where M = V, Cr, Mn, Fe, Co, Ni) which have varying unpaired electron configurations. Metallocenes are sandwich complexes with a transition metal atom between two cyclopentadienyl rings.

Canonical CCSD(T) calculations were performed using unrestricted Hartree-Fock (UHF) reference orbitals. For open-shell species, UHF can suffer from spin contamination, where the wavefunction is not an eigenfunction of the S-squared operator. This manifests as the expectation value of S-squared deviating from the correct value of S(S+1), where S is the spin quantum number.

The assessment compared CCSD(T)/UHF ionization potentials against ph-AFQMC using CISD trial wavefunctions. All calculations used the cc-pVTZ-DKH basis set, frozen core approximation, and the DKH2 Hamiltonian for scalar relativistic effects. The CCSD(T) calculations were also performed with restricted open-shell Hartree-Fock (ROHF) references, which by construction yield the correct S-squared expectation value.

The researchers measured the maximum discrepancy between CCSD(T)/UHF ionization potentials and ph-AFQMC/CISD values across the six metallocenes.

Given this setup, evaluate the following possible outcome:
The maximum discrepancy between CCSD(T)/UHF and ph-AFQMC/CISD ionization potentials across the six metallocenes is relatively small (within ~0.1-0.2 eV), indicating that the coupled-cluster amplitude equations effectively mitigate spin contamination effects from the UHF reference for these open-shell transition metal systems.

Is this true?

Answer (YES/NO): NO